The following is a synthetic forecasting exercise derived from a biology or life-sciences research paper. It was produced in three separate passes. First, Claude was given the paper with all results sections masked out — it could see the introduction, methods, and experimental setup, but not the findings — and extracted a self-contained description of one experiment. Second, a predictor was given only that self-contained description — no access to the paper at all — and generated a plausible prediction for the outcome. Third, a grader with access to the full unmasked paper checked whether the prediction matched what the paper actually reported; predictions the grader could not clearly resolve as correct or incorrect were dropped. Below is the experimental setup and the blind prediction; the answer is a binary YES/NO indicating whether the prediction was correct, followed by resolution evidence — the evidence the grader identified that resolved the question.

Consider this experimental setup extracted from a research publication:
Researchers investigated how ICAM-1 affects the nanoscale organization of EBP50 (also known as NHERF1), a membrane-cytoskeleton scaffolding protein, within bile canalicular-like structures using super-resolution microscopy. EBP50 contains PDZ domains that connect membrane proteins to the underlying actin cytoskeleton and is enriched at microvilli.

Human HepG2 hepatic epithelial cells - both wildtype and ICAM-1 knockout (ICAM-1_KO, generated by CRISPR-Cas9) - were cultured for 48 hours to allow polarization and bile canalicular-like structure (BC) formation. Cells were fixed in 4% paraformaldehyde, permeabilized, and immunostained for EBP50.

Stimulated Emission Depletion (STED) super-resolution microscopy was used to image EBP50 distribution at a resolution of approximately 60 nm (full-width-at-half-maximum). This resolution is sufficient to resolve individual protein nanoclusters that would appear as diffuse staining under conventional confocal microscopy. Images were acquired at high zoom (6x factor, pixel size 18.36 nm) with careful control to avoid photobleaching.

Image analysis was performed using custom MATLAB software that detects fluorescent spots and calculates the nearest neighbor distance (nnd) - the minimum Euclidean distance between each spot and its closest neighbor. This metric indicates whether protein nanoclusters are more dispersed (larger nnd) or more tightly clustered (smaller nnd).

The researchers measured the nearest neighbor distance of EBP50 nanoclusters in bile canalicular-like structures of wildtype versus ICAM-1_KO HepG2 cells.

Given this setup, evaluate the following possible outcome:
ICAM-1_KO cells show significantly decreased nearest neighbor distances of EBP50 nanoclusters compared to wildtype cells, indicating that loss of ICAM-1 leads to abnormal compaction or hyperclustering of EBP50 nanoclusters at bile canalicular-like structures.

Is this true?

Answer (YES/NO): NO